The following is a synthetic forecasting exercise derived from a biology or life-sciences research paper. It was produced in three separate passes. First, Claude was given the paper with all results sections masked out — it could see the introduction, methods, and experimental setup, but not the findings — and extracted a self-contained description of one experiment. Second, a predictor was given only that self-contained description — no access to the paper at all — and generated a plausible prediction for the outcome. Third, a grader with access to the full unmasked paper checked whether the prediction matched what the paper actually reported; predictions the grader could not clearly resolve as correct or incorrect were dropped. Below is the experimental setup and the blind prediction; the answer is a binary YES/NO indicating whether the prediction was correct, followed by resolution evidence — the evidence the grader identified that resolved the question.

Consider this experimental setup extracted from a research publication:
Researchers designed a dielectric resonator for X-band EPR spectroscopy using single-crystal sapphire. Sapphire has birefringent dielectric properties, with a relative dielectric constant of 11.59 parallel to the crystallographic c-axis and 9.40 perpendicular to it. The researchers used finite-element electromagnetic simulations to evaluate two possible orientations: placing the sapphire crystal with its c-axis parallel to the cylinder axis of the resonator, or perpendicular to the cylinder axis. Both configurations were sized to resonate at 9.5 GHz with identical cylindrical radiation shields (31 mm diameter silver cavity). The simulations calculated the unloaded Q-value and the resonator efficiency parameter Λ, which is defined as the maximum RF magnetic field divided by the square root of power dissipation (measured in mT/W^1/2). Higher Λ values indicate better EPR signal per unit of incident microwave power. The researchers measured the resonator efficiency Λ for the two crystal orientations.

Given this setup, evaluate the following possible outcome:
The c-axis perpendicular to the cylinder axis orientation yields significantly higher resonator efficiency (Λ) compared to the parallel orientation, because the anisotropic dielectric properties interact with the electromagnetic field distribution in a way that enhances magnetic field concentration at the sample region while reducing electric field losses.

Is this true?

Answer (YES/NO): YES